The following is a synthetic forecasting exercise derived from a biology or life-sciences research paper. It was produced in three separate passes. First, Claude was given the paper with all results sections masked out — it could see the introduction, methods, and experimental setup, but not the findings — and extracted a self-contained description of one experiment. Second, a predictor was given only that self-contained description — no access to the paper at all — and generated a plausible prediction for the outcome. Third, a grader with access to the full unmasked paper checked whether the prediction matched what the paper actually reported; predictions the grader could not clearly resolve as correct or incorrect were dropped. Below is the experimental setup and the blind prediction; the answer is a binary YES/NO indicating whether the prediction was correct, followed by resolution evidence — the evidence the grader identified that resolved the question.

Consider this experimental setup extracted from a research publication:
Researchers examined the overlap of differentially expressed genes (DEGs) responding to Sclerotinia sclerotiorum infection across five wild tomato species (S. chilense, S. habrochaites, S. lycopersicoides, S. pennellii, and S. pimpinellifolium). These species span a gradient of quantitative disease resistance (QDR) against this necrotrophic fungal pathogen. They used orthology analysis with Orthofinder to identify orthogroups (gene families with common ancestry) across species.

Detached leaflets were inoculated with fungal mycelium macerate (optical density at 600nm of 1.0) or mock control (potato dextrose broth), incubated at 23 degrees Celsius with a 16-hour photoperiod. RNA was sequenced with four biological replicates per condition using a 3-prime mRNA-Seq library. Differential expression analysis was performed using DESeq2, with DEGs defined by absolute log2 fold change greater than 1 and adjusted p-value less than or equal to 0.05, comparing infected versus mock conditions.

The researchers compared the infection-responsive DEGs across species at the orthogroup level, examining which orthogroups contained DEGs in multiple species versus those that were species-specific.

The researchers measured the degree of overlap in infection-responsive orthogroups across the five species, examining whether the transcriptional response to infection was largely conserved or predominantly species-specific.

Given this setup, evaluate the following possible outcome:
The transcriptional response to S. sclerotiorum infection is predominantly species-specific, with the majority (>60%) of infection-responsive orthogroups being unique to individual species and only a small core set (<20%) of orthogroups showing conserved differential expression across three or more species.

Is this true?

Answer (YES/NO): YES